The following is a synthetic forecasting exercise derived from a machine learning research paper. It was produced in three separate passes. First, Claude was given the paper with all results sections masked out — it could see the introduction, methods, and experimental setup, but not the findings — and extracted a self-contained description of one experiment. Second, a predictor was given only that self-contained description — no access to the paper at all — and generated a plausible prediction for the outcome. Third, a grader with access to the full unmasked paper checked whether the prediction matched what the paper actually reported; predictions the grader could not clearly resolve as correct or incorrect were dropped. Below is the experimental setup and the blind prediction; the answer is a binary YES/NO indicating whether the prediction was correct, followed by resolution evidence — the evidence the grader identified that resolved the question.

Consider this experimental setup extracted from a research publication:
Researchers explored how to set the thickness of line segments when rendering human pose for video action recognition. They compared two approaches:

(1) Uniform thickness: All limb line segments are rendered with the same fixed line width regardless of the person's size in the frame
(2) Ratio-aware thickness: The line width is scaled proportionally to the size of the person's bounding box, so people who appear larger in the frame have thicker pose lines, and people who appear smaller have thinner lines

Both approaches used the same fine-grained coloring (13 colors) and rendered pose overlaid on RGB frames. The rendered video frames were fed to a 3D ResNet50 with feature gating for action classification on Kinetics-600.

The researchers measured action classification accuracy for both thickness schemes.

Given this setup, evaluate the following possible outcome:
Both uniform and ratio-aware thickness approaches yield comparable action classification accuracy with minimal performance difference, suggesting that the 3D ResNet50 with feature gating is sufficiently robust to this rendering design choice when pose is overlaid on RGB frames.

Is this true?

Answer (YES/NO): NO